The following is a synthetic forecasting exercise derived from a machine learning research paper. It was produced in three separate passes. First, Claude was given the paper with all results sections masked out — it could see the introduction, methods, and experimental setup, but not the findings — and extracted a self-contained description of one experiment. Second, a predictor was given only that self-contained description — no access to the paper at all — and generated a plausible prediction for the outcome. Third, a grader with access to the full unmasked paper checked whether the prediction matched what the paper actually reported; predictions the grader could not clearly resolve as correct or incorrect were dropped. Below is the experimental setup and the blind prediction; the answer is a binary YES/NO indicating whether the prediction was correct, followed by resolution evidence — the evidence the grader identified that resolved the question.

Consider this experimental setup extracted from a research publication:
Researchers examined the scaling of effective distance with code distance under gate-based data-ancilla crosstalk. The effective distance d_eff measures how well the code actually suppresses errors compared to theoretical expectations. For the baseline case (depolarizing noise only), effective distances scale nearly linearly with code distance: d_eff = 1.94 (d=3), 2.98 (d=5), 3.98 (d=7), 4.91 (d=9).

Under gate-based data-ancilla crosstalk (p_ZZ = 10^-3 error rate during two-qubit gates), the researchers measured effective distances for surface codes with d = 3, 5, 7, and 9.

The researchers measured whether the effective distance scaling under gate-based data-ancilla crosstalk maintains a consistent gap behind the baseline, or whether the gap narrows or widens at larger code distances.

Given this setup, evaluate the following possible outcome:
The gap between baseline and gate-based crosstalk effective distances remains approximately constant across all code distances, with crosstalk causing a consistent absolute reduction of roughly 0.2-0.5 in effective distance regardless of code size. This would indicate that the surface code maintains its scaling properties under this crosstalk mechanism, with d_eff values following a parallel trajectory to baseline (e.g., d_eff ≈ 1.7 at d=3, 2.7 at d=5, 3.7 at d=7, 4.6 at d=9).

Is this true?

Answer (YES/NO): NO